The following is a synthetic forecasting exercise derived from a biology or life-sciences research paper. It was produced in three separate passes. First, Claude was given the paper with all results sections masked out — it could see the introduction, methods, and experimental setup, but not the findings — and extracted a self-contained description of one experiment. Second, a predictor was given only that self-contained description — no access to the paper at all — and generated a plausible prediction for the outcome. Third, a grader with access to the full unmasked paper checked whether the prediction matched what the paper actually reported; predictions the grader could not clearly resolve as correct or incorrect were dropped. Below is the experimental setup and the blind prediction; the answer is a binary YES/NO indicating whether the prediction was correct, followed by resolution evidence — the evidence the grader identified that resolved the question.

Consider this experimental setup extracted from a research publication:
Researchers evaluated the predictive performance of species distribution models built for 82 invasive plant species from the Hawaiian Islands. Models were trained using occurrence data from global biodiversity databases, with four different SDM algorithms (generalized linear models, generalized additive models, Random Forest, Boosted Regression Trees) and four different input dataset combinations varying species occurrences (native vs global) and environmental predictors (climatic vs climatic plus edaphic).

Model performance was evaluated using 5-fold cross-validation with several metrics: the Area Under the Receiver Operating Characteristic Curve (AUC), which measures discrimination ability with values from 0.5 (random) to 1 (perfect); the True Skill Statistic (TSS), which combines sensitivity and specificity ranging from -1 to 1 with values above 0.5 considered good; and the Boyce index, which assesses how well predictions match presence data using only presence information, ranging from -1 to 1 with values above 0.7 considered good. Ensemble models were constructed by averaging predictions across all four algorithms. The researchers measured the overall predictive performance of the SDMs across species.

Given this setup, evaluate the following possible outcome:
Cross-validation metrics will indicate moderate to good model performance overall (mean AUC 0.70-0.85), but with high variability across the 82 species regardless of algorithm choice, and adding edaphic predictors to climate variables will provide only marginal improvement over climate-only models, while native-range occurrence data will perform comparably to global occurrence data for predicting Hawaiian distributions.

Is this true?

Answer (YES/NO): NO